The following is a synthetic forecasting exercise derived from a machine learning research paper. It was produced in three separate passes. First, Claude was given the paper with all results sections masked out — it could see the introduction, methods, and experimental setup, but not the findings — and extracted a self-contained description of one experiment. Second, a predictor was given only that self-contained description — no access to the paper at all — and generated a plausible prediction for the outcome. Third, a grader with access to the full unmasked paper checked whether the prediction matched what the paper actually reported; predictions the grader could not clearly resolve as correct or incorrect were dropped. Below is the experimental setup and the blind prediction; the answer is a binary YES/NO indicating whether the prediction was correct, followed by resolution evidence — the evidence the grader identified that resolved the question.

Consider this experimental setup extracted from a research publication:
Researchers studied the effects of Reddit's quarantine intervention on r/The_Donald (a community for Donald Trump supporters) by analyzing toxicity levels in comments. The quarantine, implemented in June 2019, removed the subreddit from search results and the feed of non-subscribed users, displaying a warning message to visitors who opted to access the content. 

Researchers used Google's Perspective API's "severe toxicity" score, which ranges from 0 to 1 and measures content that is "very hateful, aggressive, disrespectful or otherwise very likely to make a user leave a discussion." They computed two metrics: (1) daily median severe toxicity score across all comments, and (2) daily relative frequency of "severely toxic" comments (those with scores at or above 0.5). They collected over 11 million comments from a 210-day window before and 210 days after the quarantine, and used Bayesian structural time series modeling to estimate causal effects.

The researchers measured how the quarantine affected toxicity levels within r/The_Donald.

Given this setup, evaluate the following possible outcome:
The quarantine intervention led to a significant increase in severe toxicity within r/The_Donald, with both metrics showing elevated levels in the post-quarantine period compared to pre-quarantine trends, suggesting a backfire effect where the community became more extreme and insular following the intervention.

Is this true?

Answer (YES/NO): NO